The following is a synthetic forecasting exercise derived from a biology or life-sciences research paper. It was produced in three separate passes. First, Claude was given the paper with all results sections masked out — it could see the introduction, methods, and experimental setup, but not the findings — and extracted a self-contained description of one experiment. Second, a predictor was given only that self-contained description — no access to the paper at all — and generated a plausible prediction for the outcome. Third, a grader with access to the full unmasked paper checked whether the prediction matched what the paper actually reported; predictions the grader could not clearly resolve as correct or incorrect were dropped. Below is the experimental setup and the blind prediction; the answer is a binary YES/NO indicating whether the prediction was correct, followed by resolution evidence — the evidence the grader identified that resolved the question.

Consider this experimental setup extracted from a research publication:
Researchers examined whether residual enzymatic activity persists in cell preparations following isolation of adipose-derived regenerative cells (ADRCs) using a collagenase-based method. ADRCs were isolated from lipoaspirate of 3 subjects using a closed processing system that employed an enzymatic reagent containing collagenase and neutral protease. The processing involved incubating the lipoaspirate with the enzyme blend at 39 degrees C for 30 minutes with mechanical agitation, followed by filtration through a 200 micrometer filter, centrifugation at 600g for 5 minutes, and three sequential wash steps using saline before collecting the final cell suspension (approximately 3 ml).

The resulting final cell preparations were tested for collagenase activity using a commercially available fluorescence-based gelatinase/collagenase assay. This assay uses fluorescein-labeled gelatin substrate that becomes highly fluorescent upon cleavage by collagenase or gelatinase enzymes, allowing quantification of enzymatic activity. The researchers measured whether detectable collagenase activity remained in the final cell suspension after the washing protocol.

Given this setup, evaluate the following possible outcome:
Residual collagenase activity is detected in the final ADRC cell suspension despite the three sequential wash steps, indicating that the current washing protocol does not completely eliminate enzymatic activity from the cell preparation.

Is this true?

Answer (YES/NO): NO